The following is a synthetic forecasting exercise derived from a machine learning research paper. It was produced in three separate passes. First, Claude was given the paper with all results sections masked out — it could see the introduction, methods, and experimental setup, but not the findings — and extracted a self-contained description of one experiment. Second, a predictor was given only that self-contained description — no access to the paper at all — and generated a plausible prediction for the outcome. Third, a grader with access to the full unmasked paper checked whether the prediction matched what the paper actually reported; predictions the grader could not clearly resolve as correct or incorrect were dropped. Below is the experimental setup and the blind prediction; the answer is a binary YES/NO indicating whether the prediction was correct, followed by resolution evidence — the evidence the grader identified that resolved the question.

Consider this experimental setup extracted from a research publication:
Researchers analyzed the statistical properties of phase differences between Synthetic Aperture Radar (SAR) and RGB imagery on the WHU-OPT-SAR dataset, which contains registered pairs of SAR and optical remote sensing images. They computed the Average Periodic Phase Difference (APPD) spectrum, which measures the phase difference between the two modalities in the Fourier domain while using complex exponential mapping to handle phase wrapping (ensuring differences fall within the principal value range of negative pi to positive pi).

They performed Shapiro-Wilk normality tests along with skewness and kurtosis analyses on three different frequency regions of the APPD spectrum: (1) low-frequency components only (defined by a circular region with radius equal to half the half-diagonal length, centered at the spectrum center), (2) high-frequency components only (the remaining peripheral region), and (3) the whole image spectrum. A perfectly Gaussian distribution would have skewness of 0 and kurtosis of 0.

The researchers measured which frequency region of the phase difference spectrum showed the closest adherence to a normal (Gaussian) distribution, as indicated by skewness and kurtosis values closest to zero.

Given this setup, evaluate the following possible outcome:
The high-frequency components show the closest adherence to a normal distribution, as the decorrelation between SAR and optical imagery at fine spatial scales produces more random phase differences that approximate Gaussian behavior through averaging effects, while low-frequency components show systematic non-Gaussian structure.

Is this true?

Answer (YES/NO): YES